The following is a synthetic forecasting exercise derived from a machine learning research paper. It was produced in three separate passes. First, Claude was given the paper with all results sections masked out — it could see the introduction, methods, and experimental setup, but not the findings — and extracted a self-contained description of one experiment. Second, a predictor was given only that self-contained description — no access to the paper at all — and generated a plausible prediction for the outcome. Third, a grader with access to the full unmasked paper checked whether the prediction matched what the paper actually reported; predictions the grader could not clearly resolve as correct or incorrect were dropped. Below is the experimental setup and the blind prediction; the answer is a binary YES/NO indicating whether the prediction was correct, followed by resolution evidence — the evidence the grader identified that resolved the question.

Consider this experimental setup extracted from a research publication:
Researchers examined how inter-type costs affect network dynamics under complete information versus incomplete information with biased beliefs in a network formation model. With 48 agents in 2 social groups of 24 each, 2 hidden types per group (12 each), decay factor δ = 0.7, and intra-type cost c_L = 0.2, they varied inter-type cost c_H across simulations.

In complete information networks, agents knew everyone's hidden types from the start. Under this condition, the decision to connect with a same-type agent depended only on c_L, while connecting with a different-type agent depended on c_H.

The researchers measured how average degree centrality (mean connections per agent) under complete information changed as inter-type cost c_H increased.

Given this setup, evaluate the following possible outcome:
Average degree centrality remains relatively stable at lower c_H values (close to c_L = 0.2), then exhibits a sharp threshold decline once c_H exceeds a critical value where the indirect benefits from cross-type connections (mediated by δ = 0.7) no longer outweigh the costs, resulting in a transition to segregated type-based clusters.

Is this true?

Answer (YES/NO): NO